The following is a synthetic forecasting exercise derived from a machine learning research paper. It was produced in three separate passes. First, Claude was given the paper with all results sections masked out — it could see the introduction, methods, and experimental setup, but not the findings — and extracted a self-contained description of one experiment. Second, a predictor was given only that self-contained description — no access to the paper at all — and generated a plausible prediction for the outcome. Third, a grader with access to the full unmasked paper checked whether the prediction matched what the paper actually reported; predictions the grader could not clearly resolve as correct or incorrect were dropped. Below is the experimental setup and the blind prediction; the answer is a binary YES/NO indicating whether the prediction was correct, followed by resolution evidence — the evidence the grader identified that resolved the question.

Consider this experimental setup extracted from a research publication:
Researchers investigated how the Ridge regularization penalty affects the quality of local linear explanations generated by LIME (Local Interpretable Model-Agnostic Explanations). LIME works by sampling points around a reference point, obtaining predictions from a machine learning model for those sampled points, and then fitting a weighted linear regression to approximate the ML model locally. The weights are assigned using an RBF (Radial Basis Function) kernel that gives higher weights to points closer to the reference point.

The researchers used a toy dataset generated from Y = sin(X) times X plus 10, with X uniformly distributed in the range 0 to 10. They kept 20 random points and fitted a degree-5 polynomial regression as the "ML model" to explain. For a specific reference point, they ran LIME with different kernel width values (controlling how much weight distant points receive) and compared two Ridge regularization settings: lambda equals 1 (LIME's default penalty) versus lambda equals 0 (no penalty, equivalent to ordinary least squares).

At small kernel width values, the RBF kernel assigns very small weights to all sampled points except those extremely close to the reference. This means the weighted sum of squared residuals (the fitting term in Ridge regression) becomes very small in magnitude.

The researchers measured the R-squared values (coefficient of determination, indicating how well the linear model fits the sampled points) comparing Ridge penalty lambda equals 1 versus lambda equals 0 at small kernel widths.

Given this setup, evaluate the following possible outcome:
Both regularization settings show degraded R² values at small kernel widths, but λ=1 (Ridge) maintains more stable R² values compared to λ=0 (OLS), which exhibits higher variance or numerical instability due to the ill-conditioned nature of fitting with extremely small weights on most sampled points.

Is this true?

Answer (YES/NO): NO